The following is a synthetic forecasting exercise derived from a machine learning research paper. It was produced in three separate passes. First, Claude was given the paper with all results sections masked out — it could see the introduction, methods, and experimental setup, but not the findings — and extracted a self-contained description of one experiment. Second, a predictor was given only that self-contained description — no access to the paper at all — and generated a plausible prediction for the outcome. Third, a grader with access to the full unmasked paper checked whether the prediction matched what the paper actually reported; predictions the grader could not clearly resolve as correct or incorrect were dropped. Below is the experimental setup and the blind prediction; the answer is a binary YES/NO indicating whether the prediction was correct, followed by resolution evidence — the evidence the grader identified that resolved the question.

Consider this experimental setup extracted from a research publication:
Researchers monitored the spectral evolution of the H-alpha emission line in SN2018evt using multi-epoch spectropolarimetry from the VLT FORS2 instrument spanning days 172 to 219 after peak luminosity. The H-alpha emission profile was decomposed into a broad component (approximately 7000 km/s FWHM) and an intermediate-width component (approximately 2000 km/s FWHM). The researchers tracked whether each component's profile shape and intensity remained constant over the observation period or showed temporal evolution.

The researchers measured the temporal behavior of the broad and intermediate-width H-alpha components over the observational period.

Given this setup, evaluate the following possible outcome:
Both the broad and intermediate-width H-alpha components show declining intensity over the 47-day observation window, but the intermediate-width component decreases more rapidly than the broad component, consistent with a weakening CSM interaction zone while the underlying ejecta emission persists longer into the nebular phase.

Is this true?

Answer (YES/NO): NO